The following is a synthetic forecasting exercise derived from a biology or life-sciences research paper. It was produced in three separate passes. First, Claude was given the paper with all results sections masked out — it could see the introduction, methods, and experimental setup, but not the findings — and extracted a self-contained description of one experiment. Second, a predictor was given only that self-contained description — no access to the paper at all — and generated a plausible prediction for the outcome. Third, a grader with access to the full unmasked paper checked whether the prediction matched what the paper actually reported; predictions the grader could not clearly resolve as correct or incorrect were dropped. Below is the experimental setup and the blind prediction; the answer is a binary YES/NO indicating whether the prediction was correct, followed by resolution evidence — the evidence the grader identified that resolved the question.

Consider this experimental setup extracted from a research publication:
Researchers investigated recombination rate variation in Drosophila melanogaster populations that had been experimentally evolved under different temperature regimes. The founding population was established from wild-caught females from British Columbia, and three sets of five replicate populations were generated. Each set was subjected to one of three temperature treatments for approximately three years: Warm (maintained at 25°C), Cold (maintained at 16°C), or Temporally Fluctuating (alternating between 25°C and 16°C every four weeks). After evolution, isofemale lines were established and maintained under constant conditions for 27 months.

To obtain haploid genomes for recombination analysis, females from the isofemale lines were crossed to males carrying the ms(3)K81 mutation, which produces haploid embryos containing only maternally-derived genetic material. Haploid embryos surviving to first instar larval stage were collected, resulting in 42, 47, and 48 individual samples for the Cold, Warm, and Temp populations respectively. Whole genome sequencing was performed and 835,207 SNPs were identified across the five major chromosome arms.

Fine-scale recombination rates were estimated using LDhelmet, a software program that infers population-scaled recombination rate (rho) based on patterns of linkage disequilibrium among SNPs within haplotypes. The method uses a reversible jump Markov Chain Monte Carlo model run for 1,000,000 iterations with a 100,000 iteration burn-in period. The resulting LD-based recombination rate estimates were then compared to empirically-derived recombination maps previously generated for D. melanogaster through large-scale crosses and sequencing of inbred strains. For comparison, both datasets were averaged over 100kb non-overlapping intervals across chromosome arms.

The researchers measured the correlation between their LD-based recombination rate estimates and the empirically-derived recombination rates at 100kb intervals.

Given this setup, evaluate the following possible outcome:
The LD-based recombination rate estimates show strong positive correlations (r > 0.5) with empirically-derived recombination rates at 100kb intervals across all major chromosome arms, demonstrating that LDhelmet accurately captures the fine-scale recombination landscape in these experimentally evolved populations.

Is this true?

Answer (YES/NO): NO